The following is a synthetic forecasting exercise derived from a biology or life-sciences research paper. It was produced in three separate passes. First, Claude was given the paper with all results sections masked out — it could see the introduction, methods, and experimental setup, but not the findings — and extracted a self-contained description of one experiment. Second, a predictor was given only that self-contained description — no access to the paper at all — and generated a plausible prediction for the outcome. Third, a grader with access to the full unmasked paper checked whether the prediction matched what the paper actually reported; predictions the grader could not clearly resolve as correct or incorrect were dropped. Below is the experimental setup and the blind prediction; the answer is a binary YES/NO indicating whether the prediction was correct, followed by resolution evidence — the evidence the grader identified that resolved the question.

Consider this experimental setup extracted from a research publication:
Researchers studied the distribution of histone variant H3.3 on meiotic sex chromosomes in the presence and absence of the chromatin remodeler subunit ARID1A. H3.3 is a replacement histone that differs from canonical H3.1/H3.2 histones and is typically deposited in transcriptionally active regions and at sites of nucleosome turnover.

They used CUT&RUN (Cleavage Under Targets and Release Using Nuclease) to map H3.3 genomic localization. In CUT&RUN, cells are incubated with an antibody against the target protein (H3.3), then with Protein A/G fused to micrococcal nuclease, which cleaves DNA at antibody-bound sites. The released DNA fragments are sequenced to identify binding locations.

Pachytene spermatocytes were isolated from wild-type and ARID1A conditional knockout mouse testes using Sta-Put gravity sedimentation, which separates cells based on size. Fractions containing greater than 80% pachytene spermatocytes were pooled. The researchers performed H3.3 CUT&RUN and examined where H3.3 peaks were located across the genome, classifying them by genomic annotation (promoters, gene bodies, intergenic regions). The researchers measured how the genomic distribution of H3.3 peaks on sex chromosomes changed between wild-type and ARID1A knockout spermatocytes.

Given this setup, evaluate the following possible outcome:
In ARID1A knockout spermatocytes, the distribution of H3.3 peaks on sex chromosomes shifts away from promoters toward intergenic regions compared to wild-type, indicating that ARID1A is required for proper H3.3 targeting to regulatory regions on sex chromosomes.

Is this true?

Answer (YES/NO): NO